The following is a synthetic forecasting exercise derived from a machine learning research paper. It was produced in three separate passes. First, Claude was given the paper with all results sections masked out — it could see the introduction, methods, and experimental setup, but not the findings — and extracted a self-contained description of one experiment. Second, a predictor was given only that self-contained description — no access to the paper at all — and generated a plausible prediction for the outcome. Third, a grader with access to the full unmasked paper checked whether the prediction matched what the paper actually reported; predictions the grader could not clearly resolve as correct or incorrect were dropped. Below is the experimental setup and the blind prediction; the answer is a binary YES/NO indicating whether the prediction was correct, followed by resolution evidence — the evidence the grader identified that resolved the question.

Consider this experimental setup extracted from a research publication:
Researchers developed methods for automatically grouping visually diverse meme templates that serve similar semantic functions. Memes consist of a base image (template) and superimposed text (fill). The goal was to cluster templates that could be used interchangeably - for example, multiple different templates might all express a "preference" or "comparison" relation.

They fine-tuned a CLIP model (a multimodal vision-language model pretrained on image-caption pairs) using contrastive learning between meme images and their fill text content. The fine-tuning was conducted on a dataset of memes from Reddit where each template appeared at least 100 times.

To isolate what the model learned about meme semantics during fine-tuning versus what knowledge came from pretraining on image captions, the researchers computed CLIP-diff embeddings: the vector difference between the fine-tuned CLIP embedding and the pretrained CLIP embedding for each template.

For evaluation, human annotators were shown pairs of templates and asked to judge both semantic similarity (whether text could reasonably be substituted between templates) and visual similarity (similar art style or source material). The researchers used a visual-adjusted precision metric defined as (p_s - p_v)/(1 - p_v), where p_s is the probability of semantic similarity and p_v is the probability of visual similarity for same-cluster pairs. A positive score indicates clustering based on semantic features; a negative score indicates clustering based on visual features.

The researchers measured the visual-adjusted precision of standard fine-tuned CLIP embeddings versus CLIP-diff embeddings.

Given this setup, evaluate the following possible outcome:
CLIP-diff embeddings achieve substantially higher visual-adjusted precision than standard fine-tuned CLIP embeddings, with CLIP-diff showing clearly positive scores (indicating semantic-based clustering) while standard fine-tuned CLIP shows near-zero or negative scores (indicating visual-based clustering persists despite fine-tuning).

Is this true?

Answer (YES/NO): YES